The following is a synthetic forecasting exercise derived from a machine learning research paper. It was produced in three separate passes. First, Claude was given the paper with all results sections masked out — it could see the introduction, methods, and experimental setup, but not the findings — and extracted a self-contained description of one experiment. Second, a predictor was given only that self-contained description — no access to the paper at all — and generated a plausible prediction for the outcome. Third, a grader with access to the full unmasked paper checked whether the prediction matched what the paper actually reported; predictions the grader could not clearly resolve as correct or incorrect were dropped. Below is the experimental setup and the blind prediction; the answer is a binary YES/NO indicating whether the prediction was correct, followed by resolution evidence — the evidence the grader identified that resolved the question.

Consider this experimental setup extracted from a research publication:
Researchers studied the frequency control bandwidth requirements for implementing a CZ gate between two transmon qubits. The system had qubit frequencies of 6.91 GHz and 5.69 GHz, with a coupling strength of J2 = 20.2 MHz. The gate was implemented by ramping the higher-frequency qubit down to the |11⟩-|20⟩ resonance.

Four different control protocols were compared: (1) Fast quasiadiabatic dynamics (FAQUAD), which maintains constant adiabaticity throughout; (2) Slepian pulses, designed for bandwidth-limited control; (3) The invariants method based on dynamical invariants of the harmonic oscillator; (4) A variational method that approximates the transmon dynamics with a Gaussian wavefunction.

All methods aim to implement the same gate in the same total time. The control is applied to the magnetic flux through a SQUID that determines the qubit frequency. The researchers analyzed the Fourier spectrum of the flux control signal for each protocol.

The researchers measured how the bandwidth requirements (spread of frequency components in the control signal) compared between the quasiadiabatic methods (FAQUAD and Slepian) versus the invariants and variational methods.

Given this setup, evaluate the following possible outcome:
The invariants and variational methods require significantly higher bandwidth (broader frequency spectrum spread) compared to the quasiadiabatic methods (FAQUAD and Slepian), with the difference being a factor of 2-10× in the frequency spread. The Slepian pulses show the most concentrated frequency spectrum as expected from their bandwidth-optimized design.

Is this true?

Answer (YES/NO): NO